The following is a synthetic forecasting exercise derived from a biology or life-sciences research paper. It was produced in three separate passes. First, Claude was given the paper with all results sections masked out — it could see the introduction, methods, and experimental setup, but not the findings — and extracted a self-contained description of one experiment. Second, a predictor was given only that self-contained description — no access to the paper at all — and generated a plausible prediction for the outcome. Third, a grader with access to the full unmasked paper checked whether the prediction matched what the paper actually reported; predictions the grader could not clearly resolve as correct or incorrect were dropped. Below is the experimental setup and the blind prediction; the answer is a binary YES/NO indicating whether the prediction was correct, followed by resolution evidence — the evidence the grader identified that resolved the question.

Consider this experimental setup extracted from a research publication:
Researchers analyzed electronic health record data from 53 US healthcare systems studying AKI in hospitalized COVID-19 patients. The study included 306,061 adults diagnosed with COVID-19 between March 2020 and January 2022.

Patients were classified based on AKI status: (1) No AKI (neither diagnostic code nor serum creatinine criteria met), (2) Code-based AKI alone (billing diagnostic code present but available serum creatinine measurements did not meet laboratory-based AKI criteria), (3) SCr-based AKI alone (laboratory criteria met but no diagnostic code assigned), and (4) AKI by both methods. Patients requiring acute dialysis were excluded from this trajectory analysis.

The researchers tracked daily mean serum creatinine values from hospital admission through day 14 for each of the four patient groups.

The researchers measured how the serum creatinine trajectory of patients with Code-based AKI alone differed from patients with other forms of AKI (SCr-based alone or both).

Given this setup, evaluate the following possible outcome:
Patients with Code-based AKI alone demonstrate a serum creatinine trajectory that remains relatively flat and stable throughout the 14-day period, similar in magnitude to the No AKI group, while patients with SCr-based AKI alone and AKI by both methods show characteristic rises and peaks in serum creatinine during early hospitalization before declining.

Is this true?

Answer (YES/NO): NO